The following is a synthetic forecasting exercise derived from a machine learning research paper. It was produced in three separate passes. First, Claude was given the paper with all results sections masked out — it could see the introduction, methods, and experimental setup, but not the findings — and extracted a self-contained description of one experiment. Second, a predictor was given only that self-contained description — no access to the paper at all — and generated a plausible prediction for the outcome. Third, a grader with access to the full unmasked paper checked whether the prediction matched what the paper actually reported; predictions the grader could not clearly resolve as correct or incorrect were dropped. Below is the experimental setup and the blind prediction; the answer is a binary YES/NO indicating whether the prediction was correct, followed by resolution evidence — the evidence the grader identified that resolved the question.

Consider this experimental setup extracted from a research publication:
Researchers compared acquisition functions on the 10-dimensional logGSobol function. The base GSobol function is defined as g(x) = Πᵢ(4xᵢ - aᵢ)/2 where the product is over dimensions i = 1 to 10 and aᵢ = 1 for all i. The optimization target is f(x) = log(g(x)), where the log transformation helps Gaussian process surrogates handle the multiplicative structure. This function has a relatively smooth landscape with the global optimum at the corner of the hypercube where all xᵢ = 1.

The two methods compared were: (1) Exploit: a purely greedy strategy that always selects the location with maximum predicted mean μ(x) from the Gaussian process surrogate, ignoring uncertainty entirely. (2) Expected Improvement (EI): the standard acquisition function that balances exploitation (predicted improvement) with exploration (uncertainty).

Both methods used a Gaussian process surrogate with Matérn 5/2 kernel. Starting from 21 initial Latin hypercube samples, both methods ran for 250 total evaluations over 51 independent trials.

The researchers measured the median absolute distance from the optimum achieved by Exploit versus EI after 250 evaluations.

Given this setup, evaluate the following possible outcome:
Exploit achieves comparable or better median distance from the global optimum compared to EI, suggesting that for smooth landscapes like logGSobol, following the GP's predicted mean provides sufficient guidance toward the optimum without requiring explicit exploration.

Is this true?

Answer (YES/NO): YES